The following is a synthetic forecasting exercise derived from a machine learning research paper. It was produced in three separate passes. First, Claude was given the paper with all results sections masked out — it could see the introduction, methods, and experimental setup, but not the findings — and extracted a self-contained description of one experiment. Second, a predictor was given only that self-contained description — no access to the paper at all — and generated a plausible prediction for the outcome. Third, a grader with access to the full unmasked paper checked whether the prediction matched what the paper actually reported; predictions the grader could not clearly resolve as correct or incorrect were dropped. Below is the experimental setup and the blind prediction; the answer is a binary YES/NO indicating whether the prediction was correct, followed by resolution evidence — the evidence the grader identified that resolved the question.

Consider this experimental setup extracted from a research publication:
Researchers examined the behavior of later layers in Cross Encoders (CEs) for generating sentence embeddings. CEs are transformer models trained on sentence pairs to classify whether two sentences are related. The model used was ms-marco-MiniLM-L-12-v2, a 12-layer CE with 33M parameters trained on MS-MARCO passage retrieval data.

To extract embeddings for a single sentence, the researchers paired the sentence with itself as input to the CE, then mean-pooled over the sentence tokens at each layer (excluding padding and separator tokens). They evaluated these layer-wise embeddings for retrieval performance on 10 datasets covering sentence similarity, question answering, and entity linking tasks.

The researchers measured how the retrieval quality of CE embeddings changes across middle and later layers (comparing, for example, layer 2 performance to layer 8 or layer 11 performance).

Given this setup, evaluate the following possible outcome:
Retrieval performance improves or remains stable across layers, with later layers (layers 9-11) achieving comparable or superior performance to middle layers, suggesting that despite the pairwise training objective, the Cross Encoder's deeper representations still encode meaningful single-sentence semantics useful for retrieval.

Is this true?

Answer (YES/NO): NO